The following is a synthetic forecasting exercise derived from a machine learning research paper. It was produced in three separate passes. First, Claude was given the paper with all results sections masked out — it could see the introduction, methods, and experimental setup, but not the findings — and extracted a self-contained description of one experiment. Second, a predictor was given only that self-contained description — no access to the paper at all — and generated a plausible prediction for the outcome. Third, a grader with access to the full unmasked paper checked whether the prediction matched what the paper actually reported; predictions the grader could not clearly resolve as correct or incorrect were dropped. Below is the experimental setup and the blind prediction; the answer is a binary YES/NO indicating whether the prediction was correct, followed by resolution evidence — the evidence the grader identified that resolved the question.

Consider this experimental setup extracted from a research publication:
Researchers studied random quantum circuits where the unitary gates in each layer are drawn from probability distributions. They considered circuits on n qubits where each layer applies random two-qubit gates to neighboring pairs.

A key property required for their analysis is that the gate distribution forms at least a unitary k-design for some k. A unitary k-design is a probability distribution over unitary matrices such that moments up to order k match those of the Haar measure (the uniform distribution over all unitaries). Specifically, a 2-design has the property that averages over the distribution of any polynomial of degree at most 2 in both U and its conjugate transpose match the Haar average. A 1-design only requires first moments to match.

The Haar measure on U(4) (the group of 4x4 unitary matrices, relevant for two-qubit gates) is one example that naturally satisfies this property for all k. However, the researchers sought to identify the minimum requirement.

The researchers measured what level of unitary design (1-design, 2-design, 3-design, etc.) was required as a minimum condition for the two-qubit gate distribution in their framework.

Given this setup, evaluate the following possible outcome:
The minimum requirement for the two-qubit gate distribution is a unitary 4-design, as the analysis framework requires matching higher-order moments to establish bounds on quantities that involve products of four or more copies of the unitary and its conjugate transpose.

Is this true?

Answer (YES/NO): NO